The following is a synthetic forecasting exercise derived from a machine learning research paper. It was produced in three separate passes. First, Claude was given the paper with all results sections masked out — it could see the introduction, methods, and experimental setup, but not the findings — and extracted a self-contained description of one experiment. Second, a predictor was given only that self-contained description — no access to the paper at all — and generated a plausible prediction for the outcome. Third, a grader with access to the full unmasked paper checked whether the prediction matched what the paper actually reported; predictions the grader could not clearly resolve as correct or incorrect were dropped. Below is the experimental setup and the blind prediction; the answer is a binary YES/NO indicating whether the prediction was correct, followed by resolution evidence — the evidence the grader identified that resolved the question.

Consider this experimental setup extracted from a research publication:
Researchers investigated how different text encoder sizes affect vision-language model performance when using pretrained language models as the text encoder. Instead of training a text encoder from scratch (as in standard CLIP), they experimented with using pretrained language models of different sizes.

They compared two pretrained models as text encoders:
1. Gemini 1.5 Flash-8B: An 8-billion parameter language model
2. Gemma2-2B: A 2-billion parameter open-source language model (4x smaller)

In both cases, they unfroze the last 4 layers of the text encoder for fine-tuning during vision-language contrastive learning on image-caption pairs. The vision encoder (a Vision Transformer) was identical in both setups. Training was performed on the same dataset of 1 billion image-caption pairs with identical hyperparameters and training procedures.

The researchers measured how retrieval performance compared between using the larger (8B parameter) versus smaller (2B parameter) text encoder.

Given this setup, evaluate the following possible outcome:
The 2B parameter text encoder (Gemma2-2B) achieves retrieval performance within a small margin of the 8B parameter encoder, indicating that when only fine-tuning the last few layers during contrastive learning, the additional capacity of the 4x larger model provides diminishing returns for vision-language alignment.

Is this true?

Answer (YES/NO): YES